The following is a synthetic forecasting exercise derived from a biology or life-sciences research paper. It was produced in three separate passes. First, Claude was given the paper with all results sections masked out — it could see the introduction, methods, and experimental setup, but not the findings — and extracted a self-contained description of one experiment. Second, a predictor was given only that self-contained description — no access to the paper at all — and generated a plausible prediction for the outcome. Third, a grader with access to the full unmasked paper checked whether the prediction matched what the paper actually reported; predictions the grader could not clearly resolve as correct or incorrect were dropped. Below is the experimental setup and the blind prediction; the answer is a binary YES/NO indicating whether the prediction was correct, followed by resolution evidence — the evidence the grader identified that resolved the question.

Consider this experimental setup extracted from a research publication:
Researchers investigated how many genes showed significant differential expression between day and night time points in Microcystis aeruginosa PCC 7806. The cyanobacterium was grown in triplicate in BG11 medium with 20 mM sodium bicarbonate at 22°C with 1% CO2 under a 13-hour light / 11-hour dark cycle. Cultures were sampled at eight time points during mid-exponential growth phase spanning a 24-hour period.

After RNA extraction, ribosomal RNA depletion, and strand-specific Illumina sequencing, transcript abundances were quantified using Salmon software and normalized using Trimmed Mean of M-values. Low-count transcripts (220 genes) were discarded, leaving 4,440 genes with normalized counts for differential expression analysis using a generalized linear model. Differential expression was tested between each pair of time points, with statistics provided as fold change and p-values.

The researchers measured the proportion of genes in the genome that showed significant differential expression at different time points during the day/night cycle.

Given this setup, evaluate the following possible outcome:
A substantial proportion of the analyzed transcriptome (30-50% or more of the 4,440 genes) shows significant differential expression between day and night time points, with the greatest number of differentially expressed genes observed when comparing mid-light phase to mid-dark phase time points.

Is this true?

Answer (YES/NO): NO